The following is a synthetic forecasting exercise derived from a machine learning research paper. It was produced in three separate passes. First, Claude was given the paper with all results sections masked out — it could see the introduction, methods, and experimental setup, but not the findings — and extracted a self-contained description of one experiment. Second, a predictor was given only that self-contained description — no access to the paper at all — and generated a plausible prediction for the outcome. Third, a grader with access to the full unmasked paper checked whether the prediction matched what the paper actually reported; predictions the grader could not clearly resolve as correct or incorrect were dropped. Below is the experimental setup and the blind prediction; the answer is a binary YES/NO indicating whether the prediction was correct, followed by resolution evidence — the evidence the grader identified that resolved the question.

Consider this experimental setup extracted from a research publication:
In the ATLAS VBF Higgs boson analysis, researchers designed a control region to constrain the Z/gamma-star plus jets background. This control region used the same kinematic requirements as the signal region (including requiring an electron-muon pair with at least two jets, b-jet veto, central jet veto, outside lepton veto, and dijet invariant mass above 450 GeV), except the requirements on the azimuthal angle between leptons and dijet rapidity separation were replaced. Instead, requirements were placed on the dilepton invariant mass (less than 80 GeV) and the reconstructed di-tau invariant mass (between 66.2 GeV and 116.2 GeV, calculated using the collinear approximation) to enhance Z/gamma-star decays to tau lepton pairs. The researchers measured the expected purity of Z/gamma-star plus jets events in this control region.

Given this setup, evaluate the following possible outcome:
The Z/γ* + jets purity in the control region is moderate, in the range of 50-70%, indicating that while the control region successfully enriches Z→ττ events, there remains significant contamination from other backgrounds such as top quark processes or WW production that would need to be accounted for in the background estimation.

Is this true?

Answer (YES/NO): NO